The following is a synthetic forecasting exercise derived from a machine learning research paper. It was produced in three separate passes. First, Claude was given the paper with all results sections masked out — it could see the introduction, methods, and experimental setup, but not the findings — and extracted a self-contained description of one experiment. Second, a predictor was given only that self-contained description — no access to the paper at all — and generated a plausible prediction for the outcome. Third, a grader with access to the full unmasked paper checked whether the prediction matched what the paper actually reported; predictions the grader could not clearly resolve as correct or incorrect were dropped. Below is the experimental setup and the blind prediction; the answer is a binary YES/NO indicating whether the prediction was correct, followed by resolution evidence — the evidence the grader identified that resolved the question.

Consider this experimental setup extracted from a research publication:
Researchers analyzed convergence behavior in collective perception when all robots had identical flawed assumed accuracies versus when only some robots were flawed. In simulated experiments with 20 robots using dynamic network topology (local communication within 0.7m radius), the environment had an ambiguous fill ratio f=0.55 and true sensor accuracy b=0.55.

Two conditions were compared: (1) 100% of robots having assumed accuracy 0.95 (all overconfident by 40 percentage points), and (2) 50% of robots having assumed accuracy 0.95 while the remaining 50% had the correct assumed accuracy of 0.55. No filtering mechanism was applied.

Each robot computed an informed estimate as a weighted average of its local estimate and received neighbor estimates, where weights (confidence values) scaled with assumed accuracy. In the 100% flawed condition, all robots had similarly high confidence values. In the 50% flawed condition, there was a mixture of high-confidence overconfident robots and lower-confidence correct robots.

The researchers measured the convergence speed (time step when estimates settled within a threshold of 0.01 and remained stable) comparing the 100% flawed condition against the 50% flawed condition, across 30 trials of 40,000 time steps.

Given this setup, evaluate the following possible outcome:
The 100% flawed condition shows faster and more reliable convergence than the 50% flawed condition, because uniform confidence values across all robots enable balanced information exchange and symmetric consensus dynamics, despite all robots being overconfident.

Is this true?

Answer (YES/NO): NO